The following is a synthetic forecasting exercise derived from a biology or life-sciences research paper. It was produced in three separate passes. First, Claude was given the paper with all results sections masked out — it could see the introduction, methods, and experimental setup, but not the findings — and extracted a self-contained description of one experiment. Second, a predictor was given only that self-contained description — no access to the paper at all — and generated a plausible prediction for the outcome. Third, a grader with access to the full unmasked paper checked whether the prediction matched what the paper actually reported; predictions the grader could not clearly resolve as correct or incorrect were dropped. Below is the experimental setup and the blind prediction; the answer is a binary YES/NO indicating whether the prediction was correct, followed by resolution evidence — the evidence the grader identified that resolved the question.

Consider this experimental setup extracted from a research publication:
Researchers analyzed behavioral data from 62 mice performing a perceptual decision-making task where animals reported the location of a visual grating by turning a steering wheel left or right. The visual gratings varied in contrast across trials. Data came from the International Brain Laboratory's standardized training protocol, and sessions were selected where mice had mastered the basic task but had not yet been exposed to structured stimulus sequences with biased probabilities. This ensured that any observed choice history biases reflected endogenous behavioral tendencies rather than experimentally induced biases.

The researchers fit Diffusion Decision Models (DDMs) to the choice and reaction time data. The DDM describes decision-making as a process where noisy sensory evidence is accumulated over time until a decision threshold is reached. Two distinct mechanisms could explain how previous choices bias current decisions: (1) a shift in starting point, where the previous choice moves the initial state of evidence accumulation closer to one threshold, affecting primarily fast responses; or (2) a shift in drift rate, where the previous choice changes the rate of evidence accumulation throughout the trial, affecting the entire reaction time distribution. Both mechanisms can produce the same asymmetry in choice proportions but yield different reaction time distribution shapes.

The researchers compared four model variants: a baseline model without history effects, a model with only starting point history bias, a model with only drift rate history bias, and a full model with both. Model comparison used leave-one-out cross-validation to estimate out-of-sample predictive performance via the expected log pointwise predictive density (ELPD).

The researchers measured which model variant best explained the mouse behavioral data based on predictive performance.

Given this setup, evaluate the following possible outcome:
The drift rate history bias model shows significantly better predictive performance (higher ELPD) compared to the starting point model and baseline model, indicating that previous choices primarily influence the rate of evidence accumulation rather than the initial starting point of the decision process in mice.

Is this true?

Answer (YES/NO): YES